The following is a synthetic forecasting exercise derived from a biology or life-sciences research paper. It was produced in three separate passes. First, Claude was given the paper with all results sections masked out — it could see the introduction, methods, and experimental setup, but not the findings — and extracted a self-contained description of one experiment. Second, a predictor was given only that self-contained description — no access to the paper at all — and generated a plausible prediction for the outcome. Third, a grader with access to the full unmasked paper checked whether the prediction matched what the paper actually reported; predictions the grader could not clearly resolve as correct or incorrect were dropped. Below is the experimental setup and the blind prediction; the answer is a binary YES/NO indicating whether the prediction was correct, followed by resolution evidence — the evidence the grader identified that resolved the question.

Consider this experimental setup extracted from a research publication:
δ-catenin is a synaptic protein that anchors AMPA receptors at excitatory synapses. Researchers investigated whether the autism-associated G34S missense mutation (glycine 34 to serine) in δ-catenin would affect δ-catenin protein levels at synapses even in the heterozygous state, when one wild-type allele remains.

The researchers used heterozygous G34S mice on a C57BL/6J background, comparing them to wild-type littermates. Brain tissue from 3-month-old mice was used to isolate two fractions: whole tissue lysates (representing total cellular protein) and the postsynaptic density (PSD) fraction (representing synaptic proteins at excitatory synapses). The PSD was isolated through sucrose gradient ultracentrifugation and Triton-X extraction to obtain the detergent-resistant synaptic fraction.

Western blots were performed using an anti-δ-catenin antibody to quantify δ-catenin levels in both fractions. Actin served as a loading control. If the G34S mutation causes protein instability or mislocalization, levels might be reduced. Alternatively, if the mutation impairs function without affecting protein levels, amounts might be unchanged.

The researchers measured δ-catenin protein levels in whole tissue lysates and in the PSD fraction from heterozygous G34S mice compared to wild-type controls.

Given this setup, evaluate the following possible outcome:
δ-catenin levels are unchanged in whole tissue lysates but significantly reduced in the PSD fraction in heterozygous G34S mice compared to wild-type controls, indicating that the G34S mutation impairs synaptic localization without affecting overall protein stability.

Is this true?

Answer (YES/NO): YES